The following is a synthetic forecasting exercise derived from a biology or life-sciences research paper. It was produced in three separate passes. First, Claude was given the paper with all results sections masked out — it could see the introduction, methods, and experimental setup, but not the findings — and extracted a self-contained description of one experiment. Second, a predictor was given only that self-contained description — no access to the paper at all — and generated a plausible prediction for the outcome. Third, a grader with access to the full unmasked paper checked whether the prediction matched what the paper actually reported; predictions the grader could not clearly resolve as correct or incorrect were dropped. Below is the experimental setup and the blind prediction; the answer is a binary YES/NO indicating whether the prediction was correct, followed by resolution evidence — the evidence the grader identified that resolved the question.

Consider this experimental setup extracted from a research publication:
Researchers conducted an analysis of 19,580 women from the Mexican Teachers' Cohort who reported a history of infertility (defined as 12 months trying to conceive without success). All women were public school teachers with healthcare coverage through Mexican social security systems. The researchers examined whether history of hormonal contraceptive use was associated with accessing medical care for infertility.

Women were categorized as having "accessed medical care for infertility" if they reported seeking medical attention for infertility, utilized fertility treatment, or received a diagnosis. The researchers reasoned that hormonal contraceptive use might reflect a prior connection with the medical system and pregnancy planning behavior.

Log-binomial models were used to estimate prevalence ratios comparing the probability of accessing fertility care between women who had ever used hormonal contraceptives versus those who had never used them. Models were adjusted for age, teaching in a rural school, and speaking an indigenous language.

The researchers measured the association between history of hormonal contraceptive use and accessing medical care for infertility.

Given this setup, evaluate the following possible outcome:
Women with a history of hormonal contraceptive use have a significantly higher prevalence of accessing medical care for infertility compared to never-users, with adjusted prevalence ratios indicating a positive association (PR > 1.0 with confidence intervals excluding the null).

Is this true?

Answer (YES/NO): NO